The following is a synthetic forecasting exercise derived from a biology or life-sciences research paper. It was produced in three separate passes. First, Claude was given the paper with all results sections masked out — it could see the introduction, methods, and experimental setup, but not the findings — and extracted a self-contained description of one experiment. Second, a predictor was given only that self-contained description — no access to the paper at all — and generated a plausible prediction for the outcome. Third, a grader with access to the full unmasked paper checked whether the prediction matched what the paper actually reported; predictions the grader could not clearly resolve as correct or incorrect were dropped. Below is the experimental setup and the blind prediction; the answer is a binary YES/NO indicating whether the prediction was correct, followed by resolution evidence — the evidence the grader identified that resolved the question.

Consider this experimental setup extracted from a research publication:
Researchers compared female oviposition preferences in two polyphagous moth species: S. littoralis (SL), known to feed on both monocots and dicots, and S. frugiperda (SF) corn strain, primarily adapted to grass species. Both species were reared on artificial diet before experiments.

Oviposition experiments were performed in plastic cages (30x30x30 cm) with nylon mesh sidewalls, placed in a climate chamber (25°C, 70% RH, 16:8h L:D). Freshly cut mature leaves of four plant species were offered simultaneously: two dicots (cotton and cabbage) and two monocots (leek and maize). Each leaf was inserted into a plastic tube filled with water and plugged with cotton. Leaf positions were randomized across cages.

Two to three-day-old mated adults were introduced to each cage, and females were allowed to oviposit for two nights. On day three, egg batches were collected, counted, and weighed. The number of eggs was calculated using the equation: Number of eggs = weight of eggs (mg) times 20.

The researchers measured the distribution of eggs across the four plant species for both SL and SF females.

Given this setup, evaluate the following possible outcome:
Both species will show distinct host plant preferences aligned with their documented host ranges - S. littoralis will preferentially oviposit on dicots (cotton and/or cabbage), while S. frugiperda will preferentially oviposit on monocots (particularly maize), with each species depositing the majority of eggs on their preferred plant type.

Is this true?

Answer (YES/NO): NO